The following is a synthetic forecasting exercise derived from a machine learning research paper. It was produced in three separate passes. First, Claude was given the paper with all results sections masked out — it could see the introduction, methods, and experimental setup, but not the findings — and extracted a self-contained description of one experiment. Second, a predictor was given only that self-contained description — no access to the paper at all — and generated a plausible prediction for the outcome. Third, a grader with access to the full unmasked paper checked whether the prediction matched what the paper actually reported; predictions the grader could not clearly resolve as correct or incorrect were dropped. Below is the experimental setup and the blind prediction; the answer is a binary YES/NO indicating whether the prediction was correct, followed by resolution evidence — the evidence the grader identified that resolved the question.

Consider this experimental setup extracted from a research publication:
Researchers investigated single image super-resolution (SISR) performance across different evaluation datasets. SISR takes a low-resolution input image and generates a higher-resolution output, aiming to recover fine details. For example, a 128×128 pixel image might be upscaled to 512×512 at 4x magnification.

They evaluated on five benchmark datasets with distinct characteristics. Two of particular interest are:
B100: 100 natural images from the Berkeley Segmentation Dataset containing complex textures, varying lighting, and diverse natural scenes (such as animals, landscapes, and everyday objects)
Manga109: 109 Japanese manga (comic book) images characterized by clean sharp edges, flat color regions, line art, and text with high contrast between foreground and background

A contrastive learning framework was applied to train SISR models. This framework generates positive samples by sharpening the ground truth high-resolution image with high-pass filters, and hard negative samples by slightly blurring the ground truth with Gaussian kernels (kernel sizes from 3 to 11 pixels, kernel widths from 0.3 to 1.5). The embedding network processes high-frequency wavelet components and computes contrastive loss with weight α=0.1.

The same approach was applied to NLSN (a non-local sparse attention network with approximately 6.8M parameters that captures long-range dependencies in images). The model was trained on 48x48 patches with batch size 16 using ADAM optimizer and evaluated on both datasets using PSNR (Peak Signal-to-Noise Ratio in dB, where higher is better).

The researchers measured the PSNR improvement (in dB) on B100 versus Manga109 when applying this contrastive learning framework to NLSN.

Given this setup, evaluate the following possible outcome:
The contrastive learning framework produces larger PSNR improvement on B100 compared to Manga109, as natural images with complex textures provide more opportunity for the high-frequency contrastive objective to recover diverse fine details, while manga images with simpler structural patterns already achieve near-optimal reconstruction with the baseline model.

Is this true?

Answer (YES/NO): NO